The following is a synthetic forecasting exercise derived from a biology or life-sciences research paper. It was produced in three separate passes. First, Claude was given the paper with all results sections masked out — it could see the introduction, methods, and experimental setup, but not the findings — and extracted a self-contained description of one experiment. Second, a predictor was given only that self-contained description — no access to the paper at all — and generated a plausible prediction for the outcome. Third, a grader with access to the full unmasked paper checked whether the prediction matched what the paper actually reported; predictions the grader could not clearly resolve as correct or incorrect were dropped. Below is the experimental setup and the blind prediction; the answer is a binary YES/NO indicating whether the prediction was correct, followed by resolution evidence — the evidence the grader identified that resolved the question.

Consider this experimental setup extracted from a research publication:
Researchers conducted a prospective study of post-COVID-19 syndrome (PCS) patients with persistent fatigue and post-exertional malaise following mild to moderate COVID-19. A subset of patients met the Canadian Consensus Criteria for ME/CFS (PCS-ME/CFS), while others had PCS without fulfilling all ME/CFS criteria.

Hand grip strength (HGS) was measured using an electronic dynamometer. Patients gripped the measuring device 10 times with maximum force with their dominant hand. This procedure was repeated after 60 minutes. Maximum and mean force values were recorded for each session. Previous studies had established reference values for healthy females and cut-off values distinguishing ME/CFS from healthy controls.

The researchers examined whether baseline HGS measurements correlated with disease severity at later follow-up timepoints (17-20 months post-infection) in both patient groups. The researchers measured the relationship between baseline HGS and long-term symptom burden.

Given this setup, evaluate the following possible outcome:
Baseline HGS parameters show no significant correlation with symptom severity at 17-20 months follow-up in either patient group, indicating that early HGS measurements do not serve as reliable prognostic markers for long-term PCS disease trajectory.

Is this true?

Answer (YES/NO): NO